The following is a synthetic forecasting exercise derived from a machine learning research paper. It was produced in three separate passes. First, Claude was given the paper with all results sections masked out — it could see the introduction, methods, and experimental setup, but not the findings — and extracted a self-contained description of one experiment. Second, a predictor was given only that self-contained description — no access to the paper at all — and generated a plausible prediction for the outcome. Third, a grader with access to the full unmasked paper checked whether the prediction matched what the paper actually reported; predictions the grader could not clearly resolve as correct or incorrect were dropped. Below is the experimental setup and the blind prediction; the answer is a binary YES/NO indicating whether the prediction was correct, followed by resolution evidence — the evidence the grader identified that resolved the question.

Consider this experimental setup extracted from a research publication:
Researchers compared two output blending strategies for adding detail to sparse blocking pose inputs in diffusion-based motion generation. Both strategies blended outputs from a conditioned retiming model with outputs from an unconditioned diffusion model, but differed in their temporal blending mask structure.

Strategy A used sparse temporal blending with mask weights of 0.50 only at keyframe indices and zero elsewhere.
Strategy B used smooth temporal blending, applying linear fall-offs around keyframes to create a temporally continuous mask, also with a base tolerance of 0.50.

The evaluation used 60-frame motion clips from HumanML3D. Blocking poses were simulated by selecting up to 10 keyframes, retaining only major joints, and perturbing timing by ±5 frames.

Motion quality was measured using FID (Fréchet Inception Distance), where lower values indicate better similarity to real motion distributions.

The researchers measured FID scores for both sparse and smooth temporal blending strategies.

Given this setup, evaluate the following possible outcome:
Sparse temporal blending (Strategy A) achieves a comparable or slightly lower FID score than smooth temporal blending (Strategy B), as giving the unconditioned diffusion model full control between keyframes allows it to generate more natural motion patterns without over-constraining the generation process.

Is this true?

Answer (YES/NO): NO